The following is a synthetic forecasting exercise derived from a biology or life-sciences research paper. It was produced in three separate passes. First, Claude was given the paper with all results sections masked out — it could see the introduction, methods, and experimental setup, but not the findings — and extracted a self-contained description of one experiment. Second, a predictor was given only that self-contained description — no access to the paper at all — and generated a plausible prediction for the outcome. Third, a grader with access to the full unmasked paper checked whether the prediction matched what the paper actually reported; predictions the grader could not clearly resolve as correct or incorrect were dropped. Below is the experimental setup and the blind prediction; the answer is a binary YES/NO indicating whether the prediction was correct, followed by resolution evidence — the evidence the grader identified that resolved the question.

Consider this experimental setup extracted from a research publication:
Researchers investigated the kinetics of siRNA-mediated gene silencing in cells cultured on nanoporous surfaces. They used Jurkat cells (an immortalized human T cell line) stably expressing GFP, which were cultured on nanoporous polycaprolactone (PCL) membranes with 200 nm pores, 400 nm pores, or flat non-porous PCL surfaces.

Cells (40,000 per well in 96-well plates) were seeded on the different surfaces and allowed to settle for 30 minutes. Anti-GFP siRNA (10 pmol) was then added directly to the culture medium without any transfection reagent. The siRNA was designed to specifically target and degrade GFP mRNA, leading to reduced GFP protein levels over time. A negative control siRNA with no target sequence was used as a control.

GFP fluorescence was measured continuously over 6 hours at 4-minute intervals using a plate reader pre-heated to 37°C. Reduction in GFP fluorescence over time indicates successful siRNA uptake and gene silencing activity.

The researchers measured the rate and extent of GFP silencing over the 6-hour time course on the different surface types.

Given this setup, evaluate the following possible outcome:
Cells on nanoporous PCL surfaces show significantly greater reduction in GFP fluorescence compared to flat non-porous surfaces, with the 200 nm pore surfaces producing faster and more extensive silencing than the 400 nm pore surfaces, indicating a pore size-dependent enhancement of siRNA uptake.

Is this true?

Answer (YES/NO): NO